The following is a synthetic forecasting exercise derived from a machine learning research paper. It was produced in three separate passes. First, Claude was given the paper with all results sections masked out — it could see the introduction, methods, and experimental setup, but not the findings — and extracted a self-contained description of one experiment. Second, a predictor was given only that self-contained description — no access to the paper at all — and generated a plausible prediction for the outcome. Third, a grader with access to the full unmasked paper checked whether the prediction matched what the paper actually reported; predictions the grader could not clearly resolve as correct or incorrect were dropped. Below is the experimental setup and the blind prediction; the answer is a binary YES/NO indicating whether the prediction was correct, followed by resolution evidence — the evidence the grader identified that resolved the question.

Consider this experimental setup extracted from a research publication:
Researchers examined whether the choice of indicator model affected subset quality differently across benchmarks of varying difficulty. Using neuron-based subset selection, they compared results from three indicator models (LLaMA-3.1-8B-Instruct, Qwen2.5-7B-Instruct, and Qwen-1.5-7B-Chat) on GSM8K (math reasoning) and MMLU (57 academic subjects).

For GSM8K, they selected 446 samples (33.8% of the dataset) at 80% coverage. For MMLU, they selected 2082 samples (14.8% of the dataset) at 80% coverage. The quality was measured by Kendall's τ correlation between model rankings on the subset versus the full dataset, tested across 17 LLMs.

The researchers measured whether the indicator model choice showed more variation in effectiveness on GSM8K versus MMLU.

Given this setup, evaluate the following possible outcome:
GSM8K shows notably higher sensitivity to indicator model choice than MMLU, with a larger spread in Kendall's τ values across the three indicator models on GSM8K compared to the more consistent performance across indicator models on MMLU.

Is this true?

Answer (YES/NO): NO